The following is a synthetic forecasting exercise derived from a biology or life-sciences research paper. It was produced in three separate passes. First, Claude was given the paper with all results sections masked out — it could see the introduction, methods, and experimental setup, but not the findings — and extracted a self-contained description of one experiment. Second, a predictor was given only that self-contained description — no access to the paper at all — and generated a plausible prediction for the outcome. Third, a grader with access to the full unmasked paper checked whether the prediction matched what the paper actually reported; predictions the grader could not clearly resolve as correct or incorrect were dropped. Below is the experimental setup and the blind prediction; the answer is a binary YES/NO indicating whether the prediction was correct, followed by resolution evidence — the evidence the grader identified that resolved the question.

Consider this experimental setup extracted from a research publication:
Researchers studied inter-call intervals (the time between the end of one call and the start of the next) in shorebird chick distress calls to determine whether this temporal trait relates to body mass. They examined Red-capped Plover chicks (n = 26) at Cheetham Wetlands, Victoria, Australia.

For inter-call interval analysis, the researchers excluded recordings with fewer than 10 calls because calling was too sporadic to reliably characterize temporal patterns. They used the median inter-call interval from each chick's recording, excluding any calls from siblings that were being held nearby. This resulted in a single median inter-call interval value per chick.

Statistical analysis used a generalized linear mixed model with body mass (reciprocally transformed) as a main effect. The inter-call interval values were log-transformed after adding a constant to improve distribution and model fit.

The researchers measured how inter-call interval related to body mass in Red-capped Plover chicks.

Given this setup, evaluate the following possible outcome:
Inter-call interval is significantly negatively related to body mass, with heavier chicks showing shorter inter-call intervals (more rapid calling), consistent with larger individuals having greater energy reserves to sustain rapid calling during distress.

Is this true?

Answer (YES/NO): YES